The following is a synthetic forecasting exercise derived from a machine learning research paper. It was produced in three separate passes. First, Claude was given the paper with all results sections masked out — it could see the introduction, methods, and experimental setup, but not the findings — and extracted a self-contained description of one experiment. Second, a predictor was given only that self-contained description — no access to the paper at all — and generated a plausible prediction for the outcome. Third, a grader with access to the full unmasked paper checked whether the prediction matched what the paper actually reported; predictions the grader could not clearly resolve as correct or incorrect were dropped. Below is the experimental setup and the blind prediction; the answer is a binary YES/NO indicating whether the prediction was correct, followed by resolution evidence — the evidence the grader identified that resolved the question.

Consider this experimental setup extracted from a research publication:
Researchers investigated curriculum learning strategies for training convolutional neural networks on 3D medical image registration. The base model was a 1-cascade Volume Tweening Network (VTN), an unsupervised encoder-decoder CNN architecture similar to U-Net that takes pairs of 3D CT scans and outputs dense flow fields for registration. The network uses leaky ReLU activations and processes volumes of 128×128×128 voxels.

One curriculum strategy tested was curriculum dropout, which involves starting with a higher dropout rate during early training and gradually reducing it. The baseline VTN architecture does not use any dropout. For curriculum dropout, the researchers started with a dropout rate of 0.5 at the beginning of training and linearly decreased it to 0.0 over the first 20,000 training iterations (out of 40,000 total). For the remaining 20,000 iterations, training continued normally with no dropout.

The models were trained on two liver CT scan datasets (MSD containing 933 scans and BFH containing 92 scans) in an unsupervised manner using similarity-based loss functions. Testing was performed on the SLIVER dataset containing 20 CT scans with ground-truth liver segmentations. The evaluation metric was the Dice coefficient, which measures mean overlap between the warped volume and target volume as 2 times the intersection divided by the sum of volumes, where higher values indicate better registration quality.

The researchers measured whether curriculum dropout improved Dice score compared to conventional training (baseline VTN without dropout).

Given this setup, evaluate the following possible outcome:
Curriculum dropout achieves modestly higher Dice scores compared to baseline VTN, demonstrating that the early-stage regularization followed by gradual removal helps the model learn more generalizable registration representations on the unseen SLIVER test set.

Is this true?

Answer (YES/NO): NO